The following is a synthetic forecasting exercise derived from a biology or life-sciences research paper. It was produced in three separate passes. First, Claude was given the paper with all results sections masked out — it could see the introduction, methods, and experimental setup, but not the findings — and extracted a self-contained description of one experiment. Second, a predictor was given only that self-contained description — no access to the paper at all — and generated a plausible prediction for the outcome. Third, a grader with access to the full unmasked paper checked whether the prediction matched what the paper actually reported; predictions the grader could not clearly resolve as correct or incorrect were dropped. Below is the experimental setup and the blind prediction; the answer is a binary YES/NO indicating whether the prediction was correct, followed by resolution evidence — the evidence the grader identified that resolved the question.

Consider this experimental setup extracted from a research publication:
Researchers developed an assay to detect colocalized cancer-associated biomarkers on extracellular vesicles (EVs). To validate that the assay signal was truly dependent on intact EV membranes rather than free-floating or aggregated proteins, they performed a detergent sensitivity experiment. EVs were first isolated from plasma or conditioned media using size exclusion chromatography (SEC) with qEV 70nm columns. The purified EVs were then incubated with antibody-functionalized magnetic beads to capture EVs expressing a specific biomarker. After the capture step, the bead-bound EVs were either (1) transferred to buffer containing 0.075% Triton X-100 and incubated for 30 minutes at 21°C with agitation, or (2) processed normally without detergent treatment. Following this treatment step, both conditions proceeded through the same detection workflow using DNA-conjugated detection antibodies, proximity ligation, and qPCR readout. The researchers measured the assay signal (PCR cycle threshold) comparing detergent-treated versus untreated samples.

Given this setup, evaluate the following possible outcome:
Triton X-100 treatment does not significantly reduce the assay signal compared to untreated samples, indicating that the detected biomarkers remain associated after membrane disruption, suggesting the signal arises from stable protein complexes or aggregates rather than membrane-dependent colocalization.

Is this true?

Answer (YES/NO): NO